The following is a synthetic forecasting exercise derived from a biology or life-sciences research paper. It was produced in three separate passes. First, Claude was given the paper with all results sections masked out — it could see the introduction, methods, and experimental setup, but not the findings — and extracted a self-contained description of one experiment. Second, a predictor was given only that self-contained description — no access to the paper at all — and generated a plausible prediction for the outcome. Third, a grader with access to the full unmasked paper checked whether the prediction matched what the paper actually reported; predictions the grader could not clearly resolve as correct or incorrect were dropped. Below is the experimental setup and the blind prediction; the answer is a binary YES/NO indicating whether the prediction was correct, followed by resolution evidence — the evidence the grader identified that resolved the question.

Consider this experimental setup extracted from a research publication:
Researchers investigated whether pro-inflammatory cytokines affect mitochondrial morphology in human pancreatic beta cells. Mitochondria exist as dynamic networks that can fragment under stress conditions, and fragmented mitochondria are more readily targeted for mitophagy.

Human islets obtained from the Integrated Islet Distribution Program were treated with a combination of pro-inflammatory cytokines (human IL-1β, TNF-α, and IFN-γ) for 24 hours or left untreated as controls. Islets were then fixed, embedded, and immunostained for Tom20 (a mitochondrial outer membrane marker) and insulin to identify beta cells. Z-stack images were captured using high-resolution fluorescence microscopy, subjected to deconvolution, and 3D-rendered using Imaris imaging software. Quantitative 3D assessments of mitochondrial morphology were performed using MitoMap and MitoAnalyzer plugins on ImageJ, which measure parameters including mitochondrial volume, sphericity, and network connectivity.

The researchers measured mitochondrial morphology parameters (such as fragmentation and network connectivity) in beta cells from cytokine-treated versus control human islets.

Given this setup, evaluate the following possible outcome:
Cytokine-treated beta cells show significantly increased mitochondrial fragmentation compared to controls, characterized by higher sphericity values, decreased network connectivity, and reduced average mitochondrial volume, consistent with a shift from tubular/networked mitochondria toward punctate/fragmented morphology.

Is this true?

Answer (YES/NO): NO